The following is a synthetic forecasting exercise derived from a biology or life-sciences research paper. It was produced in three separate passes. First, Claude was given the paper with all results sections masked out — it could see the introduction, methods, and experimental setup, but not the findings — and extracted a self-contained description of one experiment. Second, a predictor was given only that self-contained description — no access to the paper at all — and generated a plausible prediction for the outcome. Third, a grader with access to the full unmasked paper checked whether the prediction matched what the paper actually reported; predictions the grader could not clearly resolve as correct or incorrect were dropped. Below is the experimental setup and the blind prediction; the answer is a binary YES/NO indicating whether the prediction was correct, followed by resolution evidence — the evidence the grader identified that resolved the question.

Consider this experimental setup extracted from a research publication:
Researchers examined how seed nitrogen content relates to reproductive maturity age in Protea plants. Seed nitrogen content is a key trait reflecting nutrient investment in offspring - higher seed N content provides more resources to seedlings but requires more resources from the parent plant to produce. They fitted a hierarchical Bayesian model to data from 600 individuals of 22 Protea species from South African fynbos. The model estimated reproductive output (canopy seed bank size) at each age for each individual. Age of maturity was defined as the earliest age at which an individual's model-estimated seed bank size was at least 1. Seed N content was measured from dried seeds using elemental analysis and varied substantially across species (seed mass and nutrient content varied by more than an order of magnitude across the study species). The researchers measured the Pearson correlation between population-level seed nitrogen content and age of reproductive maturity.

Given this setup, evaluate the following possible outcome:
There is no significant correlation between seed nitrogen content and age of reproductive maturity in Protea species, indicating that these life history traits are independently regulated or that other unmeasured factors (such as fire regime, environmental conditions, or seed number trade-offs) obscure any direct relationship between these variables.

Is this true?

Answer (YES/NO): NO